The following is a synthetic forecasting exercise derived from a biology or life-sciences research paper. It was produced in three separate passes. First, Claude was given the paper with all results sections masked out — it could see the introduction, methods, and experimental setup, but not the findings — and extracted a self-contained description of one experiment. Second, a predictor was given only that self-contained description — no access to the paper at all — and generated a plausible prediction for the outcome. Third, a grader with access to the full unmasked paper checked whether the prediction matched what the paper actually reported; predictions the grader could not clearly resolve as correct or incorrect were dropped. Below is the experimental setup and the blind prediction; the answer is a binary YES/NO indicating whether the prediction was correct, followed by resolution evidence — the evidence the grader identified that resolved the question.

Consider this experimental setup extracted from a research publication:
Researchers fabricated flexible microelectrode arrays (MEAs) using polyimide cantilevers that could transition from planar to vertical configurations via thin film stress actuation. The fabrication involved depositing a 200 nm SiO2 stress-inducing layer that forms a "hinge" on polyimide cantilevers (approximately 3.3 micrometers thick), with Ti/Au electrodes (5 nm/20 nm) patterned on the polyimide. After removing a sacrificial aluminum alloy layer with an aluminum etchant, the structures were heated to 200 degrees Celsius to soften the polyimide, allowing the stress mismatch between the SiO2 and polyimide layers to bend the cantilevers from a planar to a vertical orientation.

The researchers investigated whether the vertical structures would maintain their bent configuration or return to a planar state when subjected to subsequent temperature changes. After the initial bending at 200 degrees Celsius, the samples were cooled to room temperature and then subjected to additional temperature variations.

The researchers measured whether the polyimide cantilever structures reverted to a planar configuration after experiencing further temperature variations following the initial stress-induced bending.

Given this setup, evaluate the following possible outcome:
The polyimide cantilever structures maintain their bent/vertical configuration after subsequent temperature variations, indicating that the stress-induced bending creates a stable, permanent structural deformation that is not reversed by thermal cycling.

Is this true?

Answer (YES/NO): YES